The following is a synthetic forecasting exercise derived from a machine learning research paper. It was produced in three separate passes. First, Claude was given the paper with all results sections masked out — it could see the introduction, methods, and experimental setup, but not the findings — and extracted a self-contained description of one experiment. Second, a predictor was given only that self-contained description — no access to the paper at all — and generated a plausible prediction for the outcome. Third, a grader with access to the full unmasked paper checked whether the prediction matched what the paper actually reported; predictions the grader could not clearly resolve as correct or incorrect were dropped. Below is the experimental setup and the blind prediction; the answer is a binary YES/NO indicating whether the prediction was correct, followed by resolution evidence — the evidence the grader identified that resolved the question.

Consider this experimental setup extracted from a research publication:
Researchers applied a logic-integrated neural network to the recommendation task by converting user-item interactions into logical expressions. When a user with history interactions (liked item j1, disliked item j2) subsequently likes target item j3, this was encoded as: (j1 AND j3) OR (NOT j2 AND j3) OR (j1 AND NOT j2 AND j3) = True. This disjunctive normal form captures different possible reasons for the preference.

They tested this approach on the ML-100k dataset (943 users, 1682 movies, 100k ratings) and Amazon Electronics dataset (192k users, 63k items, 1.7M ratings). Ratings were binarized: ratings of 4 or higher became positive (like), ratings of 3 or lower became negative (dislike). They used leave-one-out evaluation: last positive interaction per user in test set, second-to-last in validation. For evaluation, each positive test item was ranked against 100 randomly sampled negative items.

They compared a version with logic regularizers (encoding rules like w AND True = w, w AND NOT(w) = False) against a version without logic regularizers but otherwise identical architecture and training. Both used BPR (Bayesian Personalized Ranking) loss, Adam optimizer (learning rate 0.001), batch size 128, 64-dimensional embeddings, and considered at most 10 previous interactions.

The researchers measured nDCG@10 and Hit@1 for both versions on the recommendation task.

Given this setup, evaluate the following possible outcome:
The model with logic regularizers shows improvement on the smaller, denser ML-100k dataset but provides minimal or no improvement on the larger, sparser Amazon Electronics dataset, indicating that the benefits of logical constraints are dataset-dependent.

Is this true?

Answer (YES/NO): NO